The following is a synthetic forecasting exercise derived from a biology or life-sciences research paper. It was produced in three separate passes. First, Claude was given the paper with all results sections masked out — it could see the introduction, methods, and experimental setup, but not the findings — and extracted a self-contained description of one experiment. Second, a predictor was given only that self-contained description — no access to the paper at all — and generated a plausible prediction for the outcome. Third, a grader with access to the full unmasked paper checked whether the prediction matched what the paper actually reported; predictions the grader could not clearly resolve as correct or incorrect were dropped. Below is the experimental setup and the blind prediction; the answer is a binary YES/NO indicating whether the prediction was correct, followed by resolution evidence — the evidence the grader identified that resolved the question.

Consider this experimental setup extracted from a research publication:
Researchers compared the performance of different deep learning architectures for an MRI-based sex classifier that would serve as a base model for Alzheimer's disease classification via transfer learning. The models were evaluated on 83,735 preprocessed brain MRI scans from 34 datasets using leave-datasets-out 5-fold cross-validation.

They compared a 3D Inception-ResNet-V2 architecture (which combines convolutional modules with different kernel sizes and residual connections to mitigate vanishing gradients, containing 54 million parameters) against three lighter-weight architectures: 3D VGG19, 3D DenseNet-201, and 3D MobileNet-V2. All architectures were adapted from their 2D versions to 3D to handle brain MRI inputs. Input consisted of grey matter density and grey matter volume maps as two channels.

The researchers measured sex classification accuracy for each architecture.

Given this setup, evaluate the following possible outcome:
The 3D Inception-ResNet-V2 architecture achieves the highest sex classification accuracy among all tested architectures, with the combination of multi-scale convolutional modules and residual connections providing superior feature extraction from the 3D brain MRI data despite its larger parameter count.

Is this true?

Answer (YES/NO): YES